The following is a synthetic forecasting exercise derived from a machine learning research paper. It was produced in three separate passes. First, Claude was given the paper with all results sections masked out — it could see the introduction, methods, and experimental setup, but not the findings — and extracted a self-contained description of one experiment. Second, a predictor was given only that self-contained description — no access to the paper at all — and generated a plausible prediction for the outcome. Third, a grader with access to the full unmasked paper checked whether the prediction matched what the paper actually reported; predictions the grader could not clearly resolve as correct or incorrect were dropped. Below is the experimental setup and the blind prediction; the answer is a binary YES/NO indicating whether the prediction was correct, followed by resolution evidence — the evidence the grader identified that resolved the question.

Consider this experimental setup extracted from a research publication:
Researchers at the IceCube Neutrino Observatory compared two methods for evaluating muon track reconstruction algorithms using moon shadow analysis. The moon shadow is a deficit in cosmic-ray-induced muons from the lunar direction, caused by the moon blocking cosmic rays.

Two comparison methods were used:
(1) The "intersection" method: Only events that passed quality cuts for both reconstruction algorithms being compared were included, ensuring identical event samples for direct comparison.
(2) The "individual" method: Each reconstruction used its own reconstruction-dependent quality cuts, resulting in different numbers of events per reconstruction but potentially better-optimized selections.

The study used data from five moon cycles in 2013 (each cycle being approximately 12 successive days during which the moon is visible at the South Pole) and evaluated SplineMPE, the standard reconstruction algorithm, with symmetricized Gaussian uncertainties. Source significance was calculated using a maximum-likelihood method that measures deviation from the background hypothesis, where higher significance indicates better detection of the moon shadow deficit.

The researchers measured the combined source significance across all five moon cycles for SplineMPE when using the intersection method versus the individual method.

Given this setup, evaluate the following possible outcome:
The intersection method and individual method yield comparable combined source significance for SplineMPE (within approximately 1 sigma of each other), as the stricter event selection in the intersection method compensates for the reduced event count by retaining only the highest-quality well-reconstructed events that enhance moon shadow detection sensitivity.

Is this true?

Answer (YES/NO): YES